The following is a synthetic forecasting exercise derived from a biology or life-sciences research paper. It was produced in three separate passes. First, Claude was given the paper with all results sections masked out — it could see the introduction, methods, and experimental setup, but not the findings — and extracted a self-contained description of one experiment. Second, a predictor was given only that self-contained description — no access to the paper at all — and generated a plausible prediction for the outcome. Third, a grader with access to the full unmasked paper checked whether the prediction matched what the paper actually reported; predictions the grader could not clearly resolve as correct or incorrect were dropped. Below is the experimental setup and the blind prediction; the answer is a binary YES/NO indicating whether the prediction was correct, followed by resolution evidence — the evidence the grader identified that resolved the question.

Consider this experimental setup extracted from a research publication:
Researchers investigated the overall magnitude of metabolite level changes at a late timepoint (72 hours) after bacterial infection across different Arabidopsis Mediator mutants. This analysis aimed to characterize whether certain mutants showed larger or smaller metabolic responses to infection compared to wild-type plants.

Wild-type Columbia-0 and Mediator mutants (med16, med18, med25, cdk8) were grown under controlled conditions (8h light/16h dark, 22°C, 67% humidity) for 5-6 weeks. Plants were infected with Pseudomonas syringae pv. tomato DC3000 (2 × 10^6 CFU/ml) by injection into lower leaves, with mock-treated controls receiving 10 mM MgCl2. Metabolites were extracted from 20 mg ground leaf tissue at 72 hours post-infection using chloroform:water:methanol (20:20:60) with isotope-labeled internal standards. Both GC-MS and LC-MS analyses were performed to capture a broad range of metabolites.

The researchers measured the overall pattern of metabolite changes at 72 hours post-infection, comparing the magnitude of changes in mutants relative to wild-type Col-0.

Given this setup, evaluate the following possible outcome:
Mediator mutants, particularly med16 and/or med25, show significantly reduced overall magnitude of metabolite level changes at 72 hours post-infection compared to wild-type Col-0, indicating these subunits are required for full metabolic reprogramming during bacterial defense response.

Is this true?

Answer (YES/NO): NO